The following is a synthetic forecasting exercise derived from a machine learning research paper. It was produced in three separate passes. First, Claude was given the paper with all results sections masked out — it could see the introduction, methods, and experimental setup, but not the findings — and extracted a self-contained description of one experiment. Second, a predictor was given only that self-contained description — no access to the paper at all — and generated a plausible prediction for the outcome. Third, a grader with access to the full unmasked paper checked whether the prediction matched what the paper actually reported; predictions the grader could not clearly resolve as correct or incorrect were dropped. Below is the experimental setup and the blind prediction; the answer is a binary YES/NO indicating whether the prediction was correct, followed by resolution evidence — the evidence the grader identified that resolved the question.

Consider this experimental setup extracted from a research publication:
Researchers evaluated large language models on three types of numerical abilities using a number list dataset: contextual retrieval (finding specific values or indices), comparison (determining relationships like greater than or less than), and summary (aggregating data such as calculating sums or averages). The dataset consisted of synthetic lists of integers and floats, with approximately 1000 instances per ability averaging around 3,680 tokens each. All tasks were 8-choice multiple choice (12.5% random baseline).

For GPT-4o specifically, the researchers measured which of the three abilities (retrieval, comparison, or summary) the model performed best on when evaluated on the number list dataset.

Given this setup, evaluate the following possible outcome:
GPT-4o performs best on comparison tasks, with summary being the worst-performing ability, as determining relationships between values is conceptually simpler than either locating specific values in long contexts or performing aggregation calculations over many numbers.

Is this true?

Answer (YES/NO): NO